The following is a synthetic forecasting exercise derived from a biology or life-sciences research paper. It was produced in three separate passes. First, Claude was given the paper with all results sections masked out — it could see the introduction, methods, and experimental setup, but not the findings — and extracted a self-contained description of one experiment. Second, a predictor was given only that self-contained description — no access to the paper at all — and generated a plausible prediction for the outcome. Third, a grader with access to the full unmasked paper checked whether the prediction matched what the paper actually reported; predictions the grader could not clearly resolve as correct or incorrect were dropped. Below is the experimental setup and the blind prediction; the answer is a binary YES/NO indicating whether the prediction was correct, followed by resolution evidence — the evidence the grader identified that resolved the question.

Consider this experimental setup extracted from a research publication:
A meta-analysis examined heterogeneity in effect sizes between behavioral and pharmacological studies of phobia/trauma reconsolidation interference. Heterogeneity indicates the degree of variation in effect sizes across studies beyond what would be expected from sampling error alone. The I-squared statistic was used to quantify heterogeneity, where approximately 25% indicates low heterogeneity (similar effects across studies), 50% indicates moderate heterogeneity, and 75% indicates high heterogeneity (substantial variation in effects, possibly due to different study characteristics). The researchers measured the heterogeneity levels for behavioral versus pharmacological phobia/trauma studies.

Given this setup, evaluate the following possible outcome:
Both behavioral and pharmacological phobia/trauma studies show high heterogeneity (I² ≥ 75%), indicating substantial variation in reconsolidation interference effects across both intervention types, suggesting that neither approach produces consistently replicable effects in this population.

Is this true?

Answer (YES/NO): NO